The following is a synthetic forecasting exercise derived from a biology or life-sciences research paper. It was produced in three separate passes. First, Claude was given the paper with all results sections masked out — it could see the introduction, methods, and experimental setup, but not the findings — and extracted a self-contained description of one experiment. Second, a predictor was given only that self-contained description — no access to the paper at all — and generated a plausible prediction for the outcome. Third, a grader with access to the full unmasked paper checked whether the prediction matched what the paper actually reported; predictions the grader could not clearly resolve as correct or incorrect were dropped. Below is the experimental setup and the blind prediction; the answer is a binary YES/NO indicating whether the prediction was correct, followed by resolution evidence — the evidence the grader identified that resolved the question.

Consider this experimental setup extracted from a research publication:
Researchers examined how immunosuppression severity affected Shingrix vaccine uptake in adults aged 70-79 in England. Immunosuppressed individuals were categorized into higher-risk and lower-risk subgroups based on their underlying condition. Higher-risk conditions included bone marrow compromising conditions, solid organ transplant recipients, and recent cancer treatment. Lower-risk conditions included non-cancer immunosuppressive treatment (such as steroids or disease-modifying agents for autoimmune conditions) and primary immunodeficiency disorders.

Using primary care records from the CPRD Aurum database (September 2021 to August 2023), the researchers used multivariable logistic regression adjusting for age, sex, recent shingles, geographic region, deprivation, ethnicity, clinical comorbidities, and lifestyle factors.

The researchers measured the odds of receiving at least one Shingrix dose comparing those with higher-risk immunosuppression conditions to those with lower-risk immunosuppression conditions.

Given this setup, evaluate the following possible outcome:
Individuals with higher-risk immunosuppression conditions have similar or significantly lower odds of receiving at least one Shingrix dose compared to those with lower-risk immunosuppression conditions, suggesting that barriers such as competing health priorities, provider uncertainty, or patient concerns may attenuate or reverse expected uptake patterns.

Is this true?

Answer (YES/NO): YES